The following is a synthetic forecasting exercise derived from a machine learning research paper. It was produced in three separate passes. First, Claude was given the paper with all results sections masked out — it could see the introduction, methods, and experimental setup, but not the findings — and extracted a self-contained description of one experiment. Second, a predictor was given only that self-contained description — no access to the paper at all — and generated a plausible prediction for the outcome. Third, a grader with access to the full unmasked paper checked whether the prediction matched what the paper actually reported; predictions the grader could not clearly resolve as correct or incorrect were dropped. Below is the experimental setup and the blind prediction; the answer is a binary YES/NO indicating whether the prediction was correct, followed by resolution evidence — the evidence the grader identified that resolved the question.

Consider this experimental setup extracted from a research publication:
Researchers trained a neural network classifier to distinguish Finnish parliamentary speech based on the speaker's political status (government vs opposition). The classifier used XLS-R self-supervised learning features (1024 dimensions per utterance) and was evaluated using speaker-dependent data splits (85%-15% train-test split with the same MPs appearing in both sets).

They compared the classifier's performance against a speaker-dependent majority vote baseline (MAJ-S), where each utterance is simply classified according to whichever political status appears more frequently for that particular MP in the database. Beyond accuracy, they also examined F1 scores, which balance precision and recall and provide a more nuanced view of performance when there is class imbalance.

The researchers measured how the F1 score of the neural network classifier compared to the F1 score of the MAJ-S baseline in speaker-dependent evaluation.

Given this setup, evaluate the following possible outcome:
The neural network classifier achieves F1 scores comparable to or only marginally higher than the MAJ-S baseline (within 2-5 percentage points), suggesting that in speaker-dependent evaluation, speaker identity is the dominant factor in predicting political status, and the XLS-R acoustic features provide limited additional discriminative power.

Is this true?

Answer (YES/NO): NO